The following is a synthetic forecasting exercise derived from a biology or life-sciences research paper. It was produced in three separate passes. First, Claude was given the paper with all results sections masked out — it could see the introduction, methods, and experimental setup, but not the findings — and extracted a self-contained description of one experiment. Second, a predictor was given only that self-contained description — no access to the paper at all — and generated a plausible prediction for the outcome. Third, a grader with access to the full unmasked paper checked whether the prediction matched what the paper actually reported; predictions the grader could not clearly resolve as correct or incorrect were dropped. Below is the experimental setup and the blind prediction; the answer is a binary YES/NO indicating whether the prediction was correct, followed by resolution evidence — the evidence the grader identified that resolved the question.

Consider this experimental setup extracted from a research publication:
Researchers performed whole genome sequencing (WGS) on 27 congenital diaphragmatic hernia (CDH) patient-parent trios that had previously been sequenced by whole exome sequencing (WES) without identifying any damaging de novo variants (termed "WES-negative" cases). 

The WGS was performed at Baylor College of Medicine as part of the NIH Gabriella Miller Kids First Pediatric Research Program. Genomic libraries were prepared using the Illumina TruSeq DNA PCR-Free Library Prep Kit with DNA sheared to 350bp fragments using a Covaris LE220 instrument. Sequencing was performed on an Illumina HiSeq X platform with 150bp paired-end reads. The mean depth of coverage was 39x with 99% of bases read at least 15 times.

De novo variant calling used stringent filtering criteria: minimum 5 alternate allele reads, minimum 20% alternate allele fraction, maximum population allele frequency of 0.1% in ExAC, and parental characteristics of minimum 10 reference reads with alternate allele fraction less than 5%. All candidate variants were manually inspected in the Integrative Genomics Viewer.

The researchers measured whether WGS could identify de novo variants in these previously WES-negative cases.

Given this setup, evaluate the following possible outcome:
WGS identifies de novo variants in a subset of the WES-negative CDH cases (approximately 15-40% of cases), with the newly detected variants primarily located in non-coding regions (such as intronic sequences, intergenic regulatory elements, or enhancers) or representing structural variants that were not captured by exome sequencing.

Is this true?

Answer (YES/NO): NO